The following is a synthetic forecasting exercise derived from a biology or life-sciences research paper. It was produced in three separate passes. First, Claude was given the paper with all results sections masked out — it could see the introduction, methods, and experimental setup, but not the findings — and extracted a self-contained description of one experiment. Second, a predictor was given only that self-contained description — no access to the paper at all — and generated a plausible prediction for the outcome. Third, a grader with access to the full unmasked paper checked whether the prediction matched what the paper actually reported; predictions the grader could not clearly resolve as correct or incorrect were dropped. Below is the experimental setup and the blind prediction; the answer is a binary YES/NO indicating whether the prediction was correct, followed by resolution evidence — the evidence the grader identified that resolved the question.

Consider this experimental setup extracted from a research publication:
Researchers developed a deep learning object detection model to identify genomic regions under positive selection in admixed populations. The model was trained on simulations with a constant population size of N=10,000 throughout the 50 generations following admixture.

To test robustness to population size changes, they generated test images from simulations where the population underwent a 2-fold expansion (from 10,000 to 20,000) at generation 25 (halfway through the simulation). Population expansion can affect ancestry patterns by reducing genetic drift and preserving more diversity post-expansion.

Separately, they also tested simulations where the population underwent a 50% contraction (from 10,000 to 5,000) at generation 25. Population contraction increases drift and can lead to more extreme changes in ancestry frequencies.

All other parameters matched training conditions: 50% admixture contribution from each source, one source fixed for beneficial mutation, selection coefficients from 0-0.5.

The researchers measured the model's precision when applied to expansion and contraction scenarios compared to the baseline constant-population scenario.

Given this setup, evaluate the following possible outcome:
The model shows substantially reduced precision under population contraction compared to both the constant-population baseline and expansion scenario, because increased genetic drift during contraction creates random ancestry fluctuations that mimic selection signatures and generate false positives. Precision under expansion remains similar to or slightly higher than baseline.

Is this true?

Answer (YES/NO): NO